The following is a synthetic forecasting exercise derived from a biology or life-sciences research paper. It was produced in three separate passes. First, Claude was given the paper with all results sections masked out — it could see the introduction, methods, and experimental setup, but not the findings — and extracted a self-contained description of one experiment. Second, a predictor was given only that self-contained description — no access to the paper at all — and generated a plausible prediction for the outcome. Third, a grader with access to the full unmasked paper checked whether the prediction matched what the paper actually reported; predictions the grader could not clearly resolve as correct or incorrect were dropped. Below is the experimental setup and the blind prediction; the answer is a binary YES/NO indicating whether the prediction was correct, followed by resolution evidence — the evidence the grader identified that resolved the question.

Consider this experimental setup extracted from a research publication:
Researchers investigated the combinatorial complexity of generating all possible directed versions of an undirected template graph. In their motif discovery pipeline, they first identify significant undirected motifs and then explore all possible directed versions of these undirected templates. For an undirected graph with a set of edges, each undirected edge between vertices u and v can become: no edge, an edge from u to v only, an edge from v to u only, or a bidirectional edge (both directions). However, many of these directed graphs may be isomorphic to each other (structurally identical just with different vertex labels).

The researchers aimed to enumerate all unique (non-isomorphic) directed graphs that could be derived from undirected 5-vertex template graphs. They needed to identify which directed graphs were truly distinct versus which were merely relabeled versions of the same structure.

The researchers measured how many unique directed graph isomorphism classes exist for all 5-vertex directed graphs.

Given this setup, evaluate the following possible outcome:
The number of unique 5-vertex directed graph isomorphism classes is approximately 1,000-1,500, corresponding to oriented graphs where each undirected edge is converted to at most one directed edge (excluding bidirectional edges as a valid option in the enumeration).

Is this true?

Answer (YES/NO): NO